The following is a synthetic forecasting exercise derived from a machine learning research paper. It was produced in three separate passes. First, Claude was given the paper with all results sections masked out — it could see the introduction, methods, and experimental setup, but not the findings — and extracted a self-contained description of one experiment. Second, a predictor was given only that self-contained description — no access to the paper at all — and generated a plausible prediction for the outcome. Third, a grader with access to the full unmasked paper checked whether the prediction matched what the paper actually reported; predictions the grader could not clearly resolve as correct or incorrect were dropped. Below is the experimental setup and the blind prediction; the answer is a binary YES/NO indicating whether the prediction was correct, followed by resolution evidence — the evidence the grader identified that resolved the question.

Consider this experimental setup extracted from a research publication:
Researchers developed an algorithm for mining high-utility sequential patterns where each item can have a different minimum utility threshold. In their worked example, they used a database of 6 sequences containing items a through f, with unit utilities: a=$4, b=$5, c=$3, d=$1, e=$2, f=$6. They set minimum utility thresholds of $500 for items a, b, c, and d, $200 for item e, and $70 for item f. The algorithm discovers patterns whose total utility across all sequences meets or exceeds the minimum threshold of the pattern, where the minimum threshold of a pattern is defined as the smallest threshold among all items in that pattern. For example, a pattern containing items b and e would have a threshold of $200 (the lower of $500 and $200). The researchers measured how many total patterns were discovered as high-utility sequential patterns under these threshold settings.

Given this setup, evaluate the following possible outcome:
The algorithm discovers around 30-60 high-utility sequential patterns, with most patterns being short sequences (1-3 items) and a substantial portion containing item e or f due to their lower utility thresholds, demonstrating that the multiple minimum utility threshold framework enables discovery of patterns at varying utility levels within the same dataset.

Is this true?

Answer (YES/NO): NO